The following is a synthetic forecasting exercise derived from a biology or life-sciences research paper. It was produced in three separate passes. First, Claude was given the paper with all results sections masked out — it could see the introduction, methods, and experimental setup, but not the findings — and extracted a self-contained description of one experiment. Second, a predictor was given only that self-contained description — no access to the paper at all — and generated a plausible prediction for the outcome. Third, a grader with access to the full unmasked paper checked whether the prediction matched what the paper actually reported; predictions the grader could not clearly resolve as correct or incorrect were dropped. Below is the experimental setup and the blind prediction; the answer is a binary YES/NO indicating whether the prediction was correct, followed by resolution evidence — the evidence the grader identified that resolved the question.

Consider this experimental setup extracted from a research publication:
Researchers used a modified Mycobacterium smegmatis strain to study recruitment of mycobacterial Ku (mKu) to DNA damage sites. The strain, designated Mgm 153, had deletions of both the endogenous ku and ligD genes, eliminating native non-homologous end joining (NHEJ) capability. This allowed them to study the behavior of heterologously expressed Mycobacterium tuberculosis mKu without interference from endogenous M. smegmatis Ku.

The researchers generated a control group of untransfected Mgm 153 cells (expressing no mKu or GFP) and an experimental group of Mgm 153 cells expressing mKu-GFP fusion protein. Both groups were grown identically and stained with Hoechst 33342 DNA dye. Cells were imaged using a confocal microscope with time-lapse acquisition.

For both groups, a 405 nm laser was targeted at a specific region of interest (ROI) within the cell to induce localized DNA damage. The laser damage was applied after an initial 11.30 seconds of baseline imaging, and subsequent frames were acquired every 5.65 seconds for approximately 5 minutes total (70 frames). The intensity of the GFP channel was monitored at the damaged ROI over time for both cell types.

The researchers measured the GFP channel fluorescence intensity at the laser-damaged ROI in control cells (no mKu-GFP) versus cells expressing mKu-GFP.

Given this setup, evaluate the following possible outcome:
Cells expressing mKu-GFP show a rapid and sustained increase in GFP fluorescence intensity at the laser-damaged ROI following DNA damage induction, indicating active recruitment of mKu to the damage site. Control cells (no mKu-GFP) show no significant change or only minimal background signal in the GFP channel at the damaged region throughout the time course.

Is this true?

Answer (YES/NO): NO